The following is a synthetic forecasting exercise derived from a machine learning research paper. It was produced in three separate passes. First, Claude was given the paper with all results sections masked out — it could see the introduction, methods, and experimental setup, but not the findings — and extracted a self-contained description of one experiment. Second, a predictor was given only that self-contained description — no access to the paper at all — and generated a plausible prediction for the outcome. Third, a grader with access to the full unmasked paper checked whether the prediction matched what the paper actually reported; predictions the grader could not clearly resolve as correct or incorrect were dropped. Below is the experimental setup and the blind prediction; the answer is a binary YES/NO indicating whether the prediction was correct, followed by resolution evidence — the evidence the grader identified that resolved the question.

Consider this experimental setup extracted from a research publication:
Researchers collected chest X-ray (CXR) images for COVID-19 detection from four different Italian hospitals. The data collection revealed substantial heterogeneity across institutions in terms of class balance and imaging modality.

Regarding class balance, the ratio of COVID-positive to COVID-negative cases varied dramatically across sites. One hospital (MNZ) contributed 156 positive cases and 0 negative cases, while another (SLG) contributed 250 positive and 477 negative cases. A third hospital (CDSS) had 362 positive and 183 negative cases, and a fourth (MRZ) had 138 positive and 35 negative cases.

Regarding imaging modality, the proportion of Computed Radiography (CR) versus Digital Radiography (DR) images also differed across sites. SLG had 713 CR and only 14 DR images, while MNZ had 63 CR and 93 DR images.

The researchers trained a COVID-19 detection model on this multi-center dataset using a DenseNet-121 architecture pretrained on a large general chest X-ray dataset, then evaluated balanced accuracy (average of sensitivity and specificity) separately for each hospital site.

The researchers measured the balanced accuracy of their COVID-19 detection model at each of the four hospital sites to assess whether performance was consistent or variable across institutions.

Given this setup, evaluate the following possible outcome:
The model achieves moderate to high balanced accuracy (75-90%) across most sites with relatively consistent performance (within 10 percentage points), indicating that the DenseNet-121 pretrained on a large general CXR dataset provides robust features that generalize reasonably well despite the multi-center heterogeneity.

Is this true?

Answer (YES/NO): NO